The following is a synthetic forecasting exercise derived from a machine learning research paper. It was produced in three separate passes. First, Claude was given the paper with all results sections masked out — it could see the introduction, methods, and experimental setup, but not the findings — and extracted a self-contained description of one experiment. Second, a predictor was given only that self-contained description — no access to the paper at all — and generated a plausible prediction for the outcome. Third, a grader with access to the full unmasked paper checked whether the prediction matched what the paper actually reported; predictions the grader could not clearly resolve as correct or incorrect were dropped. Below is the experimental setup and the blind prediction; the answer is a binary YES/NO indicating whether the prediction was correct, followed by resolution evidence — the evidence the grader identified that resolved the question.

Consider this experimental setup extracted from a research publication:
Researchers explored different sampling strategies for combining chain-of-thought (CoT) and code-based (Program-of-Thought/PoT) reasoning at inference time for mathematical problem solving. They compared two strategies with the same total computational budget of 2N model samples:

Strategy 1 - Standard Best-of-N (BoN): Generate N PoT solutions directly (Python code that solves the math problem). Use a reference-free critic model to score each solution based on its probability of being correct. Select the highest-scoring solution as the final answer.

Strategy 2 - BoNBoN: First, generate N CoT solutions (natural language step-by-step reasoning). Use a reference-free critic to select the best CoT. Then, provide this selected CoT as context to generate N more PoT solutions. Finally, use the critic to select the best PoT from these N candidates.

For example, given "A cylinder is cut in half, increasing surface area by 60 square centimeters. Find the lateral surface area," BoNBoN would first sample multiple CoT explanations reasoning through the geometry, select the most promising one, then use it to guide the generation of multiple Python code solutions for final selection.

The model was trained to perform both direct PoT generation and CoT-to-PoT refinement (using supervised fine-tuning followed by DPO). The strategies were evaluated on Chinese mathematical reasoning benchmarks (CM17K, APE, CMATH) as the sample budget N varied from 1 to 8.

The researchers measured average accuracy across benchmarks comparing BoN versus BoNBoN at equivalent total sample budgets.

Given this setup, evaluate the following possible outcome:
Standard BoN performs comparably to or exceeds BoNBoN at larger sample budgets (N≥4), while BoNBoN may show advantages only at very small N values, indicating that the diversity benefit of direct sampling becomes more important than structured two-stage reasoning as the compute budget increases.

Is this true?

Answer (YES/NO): NO